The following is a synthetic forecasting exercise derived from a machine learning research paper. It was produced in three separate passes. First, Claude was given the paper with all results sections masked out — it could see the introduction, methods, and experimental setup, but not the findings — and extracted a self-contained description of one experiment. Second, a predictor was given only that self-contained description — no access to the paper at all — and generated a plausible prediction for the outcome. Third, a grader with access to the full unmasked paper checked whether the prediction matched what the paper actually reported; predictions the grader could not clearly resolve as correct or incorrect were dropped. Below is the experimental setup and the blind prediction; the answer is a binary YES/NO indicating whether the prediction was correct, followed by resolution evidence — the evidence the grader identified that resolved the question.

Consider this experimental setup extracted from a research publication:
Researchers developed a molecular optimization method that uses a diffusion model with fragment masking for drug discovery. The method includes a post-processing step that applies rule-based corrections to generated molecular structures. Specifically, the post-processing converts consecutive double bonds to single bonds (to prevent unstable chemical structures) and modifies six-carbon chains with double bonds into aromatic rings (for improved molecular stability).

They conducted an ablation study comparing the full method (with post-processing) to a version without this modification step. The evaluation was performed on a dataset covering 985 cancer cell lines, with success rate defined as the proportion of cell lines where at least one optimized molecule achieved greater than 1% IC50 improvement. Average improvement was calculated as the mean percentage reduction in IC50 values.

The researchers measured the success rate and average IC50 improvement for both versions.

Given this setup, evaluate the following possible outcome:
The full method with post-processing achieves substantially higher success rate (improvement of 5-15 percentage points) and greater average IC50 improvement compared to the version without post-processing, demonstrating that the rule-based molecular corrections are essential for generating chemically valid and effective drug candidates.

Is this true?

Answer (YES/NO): NO